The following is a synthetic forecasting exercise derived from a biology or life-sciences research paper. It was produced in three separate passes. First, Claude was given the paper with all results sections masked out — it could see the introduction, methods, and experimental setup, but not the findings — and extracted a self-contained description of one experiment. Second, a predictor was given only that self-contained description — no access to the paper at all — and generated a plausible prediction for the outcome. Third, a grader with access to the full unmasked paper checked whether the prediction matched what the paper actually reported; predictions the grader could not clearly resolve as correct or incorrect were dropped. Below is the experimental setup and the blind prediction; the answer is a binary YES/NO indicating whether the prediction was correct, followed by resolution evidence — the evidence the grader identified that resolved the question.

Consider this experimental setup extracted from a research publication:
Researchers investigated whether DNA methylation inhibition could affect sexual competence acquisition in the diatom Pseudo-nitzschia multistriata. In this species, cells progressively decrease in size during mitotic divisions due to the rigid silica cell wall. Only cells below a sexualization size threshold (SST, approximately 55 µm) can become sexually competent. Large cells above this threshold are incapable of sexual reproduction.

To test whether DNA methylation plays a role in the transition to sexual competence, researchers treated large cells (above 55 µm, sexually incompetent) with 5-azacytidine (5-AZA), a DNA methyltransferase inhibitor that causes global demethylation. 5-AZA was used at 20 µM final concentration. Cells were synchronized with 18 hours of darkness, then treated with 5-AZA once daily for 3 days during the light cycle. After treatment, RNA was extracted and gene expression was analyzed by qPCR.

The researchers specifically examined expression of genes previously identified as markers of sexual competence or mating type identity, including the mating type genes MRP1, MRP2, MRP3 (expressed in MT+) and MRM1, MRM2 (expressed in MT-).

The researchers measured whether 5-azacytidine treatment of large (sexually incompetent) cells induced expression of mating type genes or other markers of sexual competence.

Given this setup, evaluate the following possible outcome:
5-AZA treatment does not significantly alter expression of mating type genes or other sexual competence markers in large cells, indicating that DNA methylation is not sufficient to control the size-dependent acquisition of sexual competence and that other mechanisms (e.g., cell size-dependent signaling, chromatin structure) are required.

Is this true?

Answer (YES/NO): NO